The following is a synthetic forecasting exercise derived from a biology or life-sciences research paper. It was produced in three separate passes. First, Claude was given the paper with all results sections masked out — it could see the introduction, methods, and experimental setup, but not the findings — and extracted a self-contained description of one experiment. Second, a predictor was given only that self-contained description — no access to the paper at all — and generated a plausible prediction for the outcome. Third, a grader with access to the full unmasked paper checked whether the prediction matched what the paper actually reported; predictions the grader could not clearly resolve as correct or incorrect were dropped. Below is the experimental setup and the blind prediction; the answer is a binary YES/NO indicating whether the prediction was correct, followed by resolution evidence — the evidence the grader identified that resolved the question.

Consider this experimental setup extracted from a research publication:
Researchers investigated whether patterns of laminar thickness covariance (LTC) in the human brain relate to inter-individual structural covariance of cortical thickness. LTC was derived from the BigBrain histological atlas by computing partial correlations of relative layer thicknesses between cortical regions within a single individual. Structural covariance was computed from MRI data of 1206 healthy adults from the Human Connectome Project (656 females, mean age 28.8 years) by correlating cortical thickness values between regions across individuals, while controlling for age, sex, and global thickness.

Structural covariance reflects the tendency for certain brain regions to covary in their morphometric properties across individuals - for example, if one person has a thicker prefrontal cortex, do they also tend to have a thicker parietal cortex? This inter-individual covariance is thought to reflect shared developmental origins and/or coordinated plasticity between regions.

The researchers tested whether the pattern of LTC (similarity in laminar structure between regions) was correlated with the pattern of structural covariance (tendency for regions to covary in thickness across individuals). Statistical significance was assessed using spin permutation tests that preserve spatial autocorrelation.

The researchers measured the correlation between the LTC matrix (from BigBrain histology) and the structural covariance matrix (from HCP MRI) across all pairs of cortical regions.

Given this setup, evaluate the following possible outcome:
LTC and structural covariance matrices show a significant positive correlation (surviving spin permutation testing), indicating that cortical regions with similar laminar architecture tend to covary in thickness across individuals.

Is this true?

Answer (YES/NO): YES